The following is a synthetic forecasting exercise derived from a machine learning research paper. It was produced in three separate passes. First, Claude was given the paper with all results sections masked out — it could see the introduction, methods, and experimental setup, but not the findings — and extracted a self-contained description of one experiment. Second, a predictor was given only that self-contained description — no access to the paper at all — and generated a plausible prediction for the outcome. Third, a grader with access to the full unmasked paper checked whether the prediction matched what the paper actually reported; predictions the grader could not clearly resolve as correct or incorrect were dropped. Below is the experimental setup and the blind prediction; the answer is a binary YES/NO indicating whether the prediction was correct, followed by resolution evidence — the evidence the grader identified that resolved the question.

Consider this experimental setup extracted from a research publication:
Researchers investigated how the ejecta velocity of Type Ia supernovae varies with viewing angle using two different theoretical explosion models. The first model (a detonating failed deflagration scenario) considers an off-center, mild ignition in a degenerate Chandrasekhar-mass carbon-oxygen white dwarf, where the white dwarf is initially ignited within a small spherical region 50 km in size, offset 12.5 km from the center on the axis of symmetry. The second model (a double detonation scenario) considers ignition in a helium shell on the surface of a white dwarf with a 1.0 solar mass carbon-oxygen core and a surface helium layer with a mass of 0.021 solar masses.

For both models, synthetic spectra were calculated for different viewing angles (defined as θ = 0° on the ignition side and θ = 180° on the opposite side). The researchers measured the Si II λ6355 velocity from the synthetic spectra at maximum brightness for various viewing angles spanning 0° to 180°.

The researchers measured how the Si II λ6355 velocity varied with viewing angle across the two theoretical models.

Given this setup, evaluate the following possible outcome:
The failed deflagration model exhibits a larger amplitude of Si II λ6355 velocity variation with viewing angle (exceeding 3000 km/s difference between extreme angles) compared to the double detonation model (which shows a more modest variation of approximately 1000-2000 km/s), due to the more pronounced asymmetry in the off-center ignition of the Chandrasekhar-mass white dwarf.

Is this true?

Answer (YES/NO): NO